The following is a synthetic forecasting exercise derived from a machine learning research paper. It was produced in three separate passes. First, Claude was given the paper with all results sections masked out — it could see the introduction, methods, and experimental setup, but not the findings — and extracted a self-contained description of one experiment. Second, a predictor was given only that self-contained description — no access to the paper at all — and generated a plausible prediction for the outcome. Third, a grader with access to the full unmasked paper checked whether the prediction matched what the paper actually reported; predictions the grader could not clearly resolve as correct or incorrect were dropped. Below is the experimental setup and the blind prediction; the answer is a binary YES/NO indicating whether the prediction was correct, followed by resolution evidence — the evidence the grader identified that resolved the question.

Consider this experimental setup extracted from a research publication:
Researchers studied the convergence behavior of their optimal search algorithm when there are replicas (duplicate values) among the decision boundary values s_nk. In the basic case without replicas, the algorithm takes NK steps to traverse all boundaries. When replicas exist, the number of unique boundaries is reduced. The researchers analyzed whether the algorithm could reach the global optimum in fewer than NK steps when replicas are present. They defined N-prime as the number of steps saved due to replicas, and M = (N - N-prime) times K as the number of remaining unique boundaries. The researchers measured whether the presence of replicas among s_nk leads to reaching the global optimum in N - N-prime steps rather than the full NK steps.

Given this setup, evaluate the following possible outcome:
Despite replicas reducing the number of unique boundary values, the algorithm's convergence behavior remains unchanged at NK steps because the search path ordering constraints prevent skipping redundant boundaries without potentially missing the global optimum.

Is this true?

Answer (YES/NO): NO